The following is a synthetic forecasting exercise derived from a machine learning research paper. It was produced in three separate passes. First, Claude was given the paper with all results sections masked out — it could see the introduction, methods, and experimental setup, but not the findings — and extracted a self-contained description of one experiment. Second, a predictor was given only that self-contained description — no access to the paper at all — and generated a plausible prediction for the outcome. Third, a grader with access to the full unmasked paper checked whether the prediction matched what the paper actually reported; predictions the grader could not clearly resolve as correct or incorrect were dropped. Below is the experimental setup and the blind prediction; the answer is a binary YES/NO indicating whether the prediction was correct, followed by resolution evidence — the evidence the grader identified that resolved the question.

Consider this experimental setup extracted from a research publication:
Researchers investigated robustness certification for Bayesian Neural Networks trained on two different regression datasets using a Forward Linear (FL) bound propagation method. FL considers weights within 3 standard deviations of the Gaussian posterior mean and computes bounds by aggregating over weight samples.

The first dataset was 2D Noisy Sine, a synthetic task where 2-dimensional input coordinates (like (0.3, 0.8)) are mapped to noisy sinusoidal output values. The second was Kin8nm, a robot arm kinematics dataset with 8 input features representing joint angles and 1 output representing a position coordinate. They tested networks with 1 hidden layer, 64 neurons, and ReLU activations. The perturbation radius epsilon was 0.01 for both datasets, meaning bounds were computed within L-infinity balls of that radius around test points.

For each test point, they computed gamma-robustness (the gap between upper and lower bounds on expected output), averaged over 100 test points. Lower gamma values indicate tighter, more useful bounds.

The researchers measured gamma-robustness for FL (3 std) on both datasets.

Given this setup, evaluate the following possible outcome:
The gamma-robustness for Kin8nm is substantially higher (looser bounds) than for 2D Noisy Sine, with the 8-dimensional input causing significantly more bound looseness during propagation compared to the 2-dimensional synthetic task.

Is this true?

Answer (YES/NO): NO